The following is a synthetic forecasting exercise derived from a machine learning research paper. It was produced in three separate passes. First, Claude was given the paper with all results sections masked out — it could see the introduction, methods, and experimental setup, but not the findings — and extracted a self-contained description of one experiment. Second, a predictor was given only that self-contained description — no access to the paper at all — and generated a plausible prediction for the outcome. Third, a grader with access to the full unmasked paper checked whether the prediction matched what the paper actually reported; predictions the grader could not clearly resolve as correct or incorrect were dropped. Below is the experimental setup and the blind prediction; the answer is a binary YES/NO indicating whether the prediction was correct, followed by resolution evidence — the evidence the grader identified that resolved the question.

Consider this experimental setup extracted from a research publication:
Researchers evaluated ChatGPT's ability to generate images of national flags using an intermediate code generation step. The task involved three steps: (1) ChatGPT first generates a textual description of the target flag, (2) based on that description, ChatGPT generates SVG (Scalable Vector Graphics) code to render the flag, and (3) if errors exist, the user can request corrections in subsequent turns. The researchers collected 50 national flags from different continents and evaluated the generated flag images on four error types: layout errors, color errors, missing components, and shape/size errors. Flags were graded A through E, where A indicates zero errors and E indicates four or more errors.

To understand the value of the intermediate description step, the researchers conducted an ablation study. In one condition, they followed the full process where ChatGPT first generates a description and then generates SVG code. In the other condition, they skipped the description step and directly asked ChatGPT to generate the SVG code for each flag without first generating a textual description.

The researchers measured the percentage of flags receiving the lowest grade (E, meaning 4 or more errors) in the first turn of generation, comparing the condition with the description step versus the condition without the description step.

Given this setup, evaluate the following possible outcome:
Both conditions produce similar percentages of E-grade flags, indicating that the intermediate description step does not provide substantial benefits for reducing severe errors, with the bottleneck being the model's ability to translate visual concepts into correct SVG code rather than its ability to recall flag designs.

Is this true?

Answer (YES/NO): NO